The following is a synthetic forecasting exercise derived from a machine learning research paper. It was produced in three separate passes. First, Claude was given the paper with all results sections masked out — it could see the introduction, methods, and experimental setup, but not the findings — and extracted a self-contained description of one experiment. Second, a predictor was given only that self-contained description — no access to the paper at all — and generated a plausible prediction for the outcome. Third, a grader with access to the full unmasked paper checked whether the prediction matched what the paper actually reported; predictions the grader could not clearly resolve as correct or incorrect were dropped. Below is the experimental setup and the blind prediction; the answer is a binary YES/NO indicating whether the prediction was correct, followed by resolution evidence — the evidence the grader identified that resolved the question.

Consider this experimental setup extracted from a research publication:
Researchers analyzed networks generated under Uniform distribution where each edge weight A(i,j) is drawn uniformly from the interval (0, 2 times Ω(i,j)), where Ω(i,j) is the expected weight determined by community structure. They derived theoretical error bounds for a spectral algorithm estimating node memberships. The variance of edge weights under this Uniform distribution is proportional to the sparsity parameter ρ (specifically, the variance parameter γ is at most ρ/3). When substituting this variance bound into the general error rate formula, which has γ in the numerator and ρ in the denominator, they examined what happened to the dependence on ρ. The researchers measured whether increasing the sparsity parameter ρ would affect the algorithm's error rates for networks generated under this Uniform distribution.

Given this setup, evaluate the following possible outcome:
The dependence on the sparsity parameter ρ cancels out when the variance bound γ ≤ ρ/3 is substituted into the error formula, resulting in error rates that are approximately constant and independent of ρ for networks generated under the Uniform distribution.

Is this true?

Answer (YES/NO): YES